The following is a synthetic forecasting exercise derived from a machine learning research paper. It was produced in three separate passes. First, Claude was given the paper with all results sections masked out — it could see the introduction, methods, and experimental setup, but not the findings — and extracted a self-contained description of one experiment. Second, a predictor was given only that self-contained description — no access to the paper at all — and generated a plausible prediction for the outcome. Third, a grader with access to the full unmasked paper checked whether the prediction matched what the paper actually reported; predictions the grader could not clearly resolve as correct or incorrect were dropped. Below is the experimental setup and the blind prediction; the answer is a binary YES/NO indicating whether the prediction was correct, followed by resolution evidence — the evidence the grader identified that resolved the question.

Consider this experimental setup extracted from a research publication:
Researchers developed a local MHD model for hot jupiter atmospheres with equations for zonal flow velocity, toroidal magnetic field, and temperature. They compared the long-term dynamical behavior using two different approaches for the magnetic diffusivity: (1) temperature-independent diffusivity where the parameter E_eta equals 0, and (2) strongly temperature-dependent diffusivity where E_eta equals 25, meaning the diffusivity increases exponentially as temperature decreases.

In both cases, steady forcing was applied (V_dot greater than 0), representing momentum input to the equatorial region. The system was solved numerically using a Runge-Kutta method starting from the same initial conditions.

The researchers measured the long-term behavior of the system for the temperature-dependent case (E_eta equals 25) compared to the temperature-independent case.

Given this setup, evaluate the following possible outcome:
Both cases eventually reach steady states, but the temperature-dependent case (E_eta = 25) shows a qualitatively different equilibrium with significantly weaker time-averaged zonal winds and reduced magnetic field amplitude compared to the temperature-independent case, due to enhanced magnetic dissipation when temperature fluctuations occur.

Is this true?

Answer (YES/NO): NO